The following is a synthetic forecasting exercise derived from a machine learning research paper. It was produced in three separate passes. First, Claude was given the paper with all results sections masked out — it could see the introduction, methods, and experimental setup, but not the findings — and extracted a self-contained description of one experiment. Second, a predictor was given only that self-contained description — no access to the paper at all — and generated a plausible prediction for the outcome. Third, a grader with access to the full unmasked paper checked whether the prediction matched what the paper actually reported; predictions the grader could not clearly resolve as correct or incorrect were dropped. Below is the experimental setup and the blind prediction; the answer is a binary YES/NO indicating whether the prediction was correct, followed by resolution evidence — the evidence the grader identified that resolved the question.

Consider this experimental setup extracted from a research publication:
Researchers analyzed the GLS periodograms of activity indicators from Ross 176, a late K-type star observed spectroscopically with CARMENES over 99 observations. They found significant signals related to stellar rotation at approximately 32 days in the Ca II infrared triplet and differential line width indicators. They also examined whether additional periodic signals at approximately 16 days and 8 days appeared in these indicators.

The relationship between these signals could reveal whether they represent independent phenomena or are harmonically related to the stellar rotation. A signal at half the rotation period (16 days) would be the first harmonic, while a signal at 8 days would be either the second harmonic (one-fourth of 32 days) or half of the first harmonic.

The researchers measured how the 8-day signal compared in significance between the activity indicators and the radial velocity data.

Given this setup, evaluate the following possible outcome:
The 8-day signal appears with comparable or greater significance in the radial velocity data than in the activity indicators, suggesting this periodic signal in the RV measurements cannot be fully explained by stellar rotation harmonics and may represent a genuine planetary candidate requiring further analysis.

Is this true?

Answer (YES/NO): NO